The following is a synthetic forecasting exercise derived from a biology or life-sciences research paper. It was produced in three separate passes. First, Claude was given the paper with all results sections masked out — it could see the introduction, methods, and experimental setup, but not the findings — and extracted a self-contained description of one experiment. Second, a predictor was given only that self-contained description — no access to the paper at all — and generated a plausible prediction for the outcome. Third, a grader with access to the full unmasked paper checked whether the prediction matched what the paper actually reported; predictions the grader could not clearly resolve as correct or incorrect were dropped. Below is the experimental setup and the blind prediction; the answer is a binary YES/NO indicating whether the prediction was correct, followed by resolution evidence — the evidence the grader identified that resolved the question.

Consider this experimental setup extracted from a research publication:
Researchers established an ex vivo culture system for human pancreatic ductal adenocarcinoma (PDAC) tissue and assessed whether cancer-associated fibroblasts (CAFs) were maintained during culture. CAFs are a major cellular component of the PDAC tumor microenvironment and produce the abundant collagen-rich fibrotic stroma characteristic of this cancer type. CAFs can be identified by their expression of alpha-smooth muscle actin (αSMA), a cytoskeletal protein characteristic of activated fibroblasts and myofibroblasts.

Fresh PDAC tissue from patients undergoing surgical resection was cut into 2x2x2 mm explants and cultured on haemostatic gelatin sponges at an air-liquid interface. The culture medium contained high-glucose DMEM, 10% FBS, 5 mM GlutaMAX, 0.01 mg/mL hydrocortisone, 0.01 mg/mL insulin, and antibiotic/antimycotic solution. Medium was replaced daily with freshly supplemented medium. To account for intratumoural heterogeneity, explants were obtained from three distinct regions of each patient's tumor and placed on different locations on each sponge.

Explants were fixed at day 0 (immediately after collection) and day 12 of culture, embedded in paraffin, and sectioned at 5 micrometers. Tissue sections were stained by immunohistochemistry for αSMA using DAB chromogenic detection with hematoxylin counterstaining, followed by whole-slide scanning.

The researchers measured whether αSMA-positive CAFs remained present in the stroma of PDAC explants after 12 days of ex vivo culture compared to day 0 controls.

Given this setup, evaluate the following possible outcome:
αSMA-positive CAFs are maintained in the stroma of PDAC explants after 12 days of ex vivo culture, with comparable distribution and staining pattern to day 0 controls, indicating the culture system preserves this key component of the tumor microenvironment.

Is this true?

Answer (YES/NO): YES